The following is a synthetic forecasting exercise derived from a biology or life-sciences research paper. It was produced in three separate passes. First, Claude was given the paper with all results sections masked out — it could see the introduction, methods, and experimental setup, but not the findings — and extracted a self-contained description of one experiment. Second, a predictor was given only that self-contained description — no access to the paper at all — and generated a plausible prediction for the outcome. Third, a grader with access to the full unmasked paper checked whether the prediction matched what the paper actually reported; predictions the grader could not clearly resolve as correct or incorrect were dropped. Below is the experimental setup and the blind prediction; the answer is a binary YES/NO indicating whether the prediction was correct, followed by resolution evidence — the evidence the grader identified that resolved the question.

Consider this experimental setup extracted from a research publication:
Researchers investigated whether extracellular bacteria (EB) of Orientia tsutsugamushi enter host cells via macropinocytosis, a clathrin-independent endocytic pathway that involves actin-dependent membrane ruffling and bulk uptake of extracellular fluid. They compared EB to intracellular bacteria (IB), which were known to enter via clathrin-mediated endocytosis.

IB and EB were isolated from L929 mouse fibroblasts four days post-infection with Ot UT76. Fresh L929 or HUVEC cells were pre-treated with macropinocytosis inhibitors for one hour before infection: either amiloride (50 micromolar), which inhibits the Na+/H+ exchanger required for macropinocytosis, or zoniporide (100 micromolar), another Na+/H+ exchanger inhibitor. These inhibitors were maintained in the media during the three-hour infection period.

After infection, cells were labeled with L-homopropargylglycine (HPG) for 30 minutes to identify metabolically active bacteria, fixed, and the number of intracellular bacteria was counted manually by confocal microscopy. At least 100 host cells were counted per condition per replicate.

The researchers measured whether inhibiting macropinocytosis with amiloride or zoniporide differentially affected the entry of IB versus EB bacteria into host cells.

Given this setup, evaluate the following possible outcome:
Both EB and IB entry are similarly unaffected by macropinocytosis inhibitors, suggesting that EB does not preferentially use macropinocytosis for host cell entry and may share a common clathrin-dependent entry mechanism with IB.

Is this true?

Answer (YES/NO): NO